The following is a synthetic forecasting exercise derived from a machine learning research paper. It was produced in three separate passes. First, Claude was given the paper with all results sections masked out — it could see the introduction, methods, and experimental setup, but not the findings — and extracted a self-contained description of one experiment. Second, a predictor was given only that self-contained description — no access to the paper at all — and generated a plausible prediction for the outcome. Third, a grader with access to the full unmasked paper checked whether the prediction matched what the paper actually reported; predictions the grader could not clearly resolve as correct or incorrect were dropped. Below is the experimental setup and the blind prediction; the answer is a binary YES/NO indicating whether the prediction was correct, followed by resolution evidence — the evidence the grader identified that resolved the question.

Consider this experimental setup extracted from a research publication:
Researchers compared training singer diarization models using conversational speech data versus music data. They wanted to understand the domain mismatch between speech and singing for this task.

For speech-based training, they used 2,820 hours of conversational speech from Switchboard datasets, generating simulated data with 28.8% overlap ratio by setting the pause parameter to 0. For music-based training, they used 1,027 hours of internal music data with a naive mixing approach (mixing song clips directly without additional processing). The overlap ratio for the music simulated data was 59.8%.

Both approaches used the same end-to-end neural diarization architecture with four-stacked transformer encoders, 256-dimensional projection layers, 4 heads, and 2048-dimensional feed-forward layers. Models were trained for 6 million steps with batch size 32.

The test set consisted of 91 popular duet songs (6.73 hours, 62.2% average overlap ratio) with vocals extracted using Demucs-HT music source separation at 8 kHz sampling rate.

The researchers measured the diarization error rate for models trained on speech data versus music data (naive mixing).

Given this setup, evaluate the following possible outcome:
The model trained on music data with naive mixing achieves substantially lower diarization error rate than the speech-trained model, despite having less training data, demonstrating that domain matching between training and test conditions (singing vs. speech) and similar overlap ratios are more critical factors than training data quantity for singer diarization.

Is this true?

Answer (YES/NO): NO